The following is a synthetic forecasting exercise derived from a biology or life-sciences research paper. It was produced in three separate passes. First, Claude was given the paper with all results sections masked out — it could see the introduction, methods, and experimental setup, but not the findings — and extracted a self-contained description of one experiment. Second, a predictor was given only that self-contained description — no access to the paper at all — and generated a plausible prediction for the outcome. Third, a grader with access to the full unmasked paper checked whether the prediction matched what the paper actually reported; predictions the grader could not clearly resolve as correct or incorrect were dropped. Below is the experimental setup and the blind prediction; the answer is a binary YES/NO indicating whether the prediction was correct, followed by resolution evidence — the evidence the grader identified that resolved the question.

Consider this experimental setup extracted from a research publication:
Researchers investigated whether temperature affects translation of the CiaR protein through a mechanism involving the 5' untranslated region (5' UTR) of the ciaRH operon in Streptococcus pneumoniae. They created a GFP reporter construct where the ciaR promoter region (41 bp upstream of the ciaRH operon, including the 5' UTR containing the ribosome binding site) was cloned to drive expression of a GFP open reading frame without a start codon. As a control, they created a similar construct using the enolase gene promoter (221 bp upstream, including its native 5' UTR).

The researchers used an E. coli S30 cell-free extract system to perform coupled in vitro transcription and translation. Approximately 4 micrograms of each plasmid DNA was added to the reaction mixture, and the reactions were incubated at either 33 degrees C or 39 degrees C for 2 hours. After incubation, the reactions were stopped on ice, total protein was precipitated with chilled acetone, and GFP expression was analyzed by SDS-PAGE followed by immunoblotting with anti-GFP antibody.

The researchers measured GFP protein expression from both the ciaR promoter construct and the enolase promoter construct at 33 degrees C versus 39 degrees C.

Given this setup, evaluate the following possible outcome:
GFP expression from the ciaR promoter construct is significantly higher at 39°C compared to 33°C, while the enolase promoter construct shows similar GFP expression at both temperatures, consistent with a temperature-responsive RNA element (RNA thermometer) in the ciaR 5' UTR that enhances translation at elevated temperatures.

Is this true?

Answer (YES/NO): YES